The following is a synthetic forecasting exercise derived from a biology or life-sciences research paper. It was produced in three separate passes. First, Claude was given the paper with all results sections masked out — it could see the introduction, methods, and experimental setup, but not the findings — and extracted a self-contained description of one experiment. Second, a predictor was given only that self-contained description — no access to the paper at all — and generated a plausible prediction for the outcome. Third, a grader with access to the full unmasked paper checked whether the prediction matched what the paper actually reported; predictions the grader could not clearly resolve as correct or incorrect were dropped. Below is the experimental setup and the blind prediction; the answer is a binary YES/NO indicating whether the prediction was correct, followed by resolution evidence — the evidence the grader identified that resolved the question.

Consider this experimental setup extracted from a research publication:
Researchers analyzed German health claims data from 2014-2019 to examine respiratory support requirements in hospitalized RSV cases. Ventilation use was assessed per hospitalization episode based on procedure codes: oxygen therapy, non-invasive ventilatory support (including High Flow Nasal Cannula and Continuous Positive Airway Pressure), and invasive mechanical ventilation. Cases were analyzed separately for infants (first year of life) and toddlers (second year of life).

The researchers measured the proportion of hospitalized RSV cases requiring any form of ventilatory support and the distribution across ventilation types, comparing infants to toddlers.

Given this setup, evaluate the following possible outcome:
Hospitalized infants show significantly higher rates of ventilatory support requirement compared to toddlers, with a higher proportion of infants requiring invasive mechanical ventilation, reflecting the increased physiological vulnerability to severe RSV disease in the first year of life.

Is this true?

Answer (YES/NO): YES